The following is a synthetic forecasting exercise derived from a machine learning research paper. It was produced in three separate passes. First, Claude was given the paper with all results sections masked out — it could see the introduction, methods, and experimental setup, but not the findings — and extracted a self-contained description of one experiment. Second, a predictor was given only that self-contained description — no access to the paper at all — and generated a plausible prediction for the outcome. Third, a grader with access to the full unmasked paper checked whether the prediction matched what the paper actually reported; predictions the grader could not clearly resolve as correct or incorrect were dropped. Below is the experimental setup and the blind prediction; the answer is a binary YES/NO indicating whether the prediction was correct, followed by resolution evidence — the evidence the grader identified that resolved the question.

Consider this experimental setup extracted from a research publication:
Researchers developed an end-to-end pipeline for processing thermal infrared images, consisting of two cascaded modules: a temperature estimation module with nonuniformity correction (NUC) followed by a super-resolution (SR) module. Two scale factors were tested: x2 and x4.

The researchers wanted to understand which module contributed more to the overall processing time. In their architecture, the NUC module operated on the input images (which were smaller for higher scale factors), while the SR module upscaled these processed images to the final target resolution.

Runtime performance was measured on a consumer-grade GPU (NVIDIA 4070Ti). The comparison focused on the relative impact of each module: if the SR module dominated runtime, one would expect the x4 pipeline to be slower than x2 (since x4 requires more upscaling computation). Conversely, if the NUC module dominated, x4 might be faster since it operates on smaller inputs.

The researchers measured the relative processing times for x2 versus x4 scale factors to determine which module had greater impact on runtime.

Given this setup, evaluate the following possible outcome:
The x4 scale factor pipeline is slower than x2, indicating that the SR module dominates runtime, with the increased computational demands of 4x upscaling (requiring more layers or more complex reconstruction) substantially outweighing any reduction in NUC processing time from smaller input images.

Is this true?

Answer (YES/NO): NO